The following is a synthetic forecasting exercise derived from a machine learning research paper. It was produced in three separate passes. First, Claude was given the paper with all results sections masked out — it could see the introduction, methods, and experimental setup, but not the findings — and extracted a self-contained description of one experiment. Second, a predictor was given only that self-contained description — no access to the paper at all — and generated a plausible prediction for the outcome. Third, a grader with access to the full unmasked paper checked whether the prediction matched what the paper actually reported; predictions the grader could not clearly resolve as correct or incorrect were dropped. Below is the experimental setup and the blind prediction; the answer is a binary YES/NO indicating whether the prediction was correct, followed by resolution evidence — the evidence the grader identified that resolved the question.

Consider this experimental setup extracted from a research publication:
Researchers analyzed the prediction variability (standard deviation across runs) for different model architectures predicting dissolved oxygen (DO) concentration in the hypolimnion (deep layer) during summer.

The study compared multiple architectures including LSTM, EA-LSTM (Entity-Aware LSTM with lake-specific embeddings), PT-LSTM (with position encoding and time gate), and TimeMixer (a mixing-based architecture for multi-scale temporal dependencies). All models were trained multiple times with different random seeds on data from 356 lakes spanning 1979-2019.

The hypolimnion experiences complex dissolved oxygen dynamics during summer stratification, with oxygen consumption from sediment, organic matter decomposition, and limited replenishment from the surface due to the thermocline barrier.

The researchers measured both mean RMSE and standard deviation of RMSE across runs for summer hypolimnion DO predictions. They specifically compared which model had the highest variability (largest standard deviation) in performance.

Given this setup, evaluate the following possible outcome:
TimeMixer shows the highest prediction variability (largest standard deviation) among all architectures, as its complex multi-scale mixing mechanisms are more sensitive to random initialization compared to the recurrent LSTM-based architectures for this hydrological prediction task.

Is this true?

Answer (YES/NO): YES